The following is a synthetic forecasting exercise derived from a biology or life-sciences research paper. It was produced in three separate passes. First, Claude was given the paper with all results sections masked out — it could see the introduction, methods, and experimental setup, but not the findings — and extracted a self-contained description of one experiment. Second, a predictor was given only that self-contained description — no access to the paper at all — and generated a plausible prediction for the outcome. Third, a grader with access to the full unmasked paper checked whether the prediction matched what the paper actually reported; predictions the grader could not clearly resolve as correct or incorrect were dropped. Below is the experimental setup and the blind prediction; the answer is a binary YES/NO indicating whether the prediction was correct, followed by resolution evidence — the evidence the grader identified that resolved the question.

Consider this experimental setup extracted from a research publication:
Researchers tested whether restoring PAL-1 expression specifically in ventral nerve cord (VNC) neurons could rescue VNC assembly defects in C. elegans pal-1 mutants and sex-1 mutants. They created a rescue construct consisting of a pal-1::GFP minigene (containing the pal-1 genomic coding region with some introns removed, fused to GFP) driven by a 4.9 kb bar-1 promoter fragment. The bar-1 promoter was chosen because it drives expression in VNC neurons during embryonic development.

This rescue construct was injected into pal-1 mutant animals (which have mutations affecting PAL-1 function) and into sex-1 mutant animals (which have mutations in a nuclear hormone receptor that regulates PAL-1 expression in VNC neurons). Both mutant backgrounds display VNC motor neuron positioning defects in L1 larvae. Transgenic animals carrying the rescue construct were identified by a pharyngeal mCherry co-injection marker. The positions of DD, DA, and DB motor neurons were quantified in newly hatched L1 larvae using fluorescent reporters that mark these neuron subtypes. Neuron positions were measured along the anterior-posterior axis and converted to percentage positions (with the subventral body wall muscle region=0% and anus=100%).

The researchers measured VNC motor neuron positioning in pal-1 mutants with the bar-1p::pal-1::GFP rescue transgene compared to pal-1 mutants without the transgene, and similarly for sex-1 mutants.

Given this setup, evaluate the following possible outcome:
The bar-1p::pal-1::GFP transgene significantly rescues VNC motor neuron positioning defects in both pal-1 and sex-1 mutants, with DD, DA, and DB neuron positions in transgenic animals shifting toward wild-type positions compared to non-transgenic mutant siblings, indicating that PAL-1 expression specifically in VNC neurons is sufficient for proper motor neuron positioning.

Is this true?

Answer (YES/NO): NO